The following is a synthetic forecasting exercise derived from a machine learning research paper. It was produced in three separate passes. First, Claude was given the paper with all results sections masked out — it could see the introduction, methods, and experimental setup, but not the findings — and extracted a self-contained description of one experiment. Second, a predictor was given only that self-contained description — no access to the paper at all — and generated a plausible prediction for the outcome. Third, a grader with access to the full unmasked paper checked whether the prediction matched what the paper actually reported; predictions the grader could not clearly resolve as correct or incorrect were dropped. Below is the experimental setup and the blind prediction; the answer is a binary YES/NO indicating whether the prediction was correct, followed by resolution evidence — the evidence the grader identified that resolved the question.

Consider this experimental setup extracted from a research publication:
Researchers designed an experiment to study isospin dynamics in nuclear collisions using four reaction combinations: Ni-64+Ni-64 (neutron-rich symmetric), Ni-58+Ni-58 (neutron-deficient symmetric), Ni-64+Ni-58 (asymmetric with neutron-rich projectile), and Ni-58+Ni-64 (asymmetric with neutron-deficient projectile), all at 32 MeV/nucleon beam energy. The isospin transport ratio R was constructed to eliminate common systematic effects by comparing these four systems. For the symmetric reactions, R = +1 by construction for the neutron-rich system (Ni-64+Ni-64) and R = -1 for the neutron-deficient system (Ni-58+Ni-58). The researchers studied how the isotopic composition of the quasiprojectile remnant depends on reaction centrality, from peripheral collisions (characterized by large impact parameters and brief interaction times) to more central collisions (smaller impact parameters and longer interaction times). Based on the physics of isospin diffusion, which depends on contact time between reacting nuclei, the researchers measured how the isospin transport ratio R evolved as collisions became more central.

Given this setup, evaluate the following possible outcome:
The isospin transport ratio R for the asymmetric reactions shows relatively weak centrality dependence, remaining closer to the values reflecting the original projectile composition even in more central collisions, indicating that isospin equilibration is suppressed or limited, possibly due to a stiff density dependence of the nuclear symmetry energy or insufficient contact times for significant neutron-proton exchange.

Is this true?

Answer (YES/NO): NO